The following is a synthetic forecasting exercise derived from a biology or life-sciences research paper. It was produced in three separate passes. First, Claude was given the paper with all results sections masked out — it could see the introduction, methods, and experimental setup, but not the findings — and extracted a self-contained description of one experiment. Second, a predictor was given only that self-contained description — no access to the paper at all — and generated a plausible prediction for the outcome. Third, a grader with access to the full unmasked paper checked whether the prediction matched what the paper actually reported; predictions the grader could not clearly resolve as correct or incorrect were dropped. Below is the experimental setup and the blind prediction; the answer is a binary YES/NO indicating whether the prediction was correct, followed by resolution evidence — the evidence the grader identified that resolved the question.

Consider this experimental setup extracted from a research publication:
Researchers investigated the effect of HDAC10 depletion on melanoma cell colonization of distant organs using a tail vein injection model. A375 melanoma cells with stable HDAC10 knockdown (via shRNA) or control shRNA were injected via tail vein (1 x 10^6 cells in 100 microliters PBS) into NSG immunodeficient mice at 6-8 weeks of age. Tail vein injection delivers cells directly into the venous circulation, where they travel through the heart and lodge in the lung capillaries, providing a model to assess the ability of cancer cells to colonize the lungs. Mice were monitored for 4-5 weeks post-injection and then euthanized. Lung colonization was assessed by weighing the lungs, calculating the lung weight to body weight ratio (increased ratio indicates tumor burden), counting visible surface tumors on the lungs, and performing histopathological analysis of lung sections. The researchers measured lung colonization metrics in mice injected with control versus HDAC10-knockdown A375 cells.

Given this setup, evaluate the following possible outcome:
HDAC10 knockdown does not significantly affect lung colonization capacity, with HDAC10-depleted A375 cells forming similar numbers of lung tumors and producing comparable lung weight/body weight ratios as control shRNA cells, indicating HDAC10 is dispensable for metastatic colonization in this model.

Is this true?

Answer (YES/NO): NO